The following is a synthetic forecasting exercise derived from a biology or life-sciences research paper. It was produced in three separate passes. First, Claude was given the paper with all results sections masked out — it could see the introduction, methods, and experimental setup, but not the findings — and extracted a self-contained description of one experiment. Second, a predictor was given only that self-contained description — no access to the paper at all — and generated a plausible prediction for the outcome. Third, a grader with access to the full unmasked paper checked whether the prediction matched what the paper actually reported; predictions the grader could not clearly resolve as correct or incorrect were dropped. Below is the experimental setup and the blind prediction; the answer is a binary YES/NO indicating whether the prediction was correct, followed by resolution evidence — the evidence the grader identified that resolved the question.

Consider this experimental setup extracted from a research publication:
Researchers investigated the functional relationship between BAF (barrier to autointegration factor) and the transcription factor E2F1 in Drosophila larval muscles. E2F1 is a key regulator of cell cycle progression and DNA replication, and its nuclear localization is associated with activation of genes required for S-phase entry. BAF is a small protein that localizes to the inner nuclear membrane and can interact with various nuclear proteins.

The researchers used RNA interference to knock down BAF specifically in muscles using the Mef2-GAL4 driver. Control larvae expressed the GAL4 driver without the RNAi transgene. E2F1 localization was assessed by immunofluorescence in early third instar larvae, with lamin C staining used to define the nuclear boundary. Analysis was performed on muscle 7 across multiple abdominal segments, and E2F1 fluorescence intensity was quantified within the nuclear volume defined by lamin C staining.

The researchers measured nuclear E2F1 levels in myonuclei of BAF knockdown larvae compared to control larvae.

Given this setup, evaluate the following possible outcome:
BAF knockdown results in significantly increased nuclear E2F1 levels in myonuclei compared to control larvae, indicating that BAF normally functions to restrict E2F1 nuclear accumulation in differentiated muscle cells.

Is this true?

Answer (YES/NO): YES